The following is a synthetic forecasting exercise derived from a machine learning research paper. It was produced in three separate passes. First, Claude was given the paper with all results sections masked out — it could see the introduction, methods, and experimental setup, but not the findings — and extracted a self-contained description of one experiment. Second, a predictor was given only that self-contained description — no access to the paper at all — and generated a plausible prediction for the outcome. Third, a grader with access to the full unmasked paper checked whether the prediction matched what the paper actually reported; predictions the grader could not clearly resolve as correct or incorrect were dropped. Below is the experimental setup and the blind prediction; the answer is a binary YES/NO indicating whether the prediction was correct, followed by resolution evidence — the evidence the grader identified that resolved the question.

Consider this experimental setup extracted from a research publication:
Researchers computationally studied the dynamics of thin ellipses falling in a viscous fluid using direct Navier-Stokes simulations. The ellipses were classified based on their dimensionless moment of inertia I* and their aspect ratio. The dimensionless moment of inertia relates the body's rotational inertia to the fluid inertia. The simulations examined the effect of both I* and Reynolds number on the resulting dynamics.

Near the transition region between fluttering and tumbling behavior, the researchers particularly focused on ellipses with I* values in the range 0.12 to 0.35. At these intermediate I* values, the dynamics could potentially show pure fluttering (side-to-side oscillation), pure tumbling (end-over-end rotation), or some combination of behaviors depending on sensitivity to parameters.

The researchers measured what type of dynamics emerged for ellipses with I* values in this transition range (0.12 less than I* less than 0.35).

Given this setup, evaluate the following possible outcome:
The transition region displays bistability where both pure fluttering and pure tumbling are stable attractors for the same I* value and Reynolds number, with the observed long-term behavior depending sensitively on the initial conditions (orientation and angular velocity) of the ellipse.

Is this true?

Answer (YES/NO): NO